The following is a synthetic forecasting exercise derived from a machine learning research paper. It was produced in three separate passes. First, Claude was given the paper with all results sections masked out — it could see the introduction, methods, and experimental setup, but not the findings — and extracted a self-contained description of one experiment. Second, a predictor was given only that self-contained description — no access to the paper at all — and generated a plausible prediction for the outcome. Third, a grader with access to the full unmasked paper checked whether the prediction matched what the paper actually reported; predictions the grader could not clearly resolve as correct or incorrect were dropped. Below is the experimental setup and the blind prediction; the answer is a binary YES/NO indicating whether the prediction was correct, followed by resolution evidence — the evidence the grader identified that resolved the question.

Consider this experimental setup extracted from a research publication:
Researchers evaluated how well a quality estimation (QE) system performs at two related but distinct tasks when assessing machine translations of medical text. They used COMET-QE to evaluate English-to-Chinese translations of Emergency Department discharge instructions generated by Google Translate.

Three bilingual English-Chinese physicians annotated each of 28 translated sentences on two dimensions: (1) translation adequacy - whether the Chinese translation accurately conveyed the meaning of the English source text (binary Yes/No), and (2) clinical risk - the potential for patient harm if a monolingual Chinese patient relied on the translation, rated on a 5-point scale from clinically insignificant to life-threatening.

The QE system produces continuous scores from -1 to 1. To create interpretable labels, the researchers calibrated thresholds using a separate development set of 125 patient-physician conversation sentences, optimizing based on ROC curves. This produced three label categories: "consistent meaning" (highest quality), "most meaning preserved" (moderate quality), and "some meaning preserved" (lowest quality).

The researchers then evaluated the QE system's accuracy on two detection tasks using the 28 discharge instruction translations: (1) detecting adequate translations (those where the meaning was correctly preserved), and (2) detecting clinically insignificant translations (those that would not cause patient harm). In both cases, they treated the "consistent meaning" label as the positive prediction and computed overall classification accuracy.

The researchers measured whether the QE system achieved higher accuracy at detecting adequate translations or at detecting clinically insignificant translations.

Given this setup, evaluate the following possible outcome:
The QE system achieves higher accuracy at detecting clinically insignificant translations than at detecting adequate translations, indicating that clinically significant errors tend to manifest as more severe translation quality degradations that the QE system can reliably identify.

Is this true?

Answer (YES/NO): YES